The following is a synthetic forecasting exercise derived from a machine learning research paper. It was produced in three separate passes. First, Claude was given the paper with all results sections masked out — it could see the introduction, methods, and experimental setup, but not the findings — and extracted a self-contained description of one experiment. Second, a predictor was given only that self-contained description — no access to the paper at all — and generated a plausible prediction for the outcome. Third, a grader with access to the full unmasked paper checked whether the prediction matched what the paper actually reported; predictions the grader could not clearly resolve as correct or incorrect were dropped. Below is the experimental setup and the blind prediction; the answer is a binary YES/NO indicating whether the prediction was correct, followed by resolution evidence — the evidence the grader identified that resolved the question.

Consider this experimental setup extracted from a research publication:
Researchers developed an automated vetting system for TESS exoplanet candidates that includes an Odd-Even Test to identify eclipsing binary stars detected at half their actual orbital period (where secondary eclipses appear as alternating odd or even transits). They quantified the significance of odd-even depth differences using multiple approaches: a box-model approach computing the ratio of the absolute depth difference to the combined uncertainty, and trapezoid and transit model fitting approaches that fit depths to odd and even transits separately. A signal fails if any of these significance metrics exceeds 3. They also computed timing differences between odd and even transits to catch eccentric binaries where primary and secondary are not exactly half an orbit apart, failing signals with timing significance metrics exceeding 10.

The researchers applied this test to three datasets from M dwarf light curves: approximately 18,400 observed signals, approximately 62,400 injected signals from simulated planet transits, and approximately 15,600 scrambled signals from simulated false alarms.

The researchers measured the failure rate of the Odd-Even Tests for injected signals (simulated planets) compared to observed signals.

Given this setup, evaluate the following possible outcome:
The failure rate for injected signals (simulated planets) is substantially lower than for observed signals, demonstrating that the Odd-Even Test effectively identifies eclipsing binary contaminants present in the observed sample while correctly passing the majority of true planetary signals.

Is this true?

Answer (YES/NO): YES